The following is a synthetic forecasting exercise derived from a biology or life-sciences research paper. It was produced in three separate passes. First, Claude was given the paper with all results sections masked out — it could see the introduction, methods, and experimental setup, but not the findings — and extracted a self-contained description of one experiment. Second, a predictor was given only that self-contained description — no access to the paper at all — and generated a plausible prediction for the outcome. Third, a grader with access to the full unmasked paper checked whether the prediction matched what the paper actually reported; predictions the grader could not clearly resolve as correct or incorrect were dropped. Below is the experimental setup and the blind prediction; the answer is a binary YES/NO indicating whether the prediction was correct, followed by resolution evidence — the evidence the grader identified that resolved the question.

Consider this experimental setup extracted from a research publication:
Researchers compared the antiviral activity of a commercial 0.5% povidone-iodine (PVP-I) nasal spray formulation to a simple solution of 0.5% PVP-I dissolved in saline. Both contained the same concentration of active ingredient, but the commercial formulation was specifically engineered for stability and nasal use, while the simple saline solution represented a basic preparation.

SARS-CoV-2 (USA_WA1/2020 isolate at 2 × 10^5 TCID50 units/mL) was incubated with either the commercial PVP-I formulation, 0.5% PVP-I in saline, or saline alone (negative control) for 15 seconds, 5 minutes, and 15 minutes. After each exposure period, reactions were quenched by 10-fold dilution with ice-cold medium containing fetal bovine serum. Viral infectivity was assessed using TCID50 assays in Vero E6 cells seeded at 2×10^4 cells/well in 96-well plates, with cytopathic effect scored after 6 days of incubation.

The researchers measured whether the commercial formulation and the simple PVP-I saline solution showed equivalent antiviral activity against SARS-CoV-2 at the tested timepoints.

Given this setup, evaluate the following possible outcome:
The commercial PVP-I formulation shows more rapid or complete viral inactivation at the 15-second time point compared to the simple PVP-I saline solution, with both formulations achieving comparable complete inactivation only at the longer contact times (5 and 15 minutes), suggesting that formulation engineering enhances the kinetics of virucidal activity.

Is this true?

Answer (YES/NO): NO